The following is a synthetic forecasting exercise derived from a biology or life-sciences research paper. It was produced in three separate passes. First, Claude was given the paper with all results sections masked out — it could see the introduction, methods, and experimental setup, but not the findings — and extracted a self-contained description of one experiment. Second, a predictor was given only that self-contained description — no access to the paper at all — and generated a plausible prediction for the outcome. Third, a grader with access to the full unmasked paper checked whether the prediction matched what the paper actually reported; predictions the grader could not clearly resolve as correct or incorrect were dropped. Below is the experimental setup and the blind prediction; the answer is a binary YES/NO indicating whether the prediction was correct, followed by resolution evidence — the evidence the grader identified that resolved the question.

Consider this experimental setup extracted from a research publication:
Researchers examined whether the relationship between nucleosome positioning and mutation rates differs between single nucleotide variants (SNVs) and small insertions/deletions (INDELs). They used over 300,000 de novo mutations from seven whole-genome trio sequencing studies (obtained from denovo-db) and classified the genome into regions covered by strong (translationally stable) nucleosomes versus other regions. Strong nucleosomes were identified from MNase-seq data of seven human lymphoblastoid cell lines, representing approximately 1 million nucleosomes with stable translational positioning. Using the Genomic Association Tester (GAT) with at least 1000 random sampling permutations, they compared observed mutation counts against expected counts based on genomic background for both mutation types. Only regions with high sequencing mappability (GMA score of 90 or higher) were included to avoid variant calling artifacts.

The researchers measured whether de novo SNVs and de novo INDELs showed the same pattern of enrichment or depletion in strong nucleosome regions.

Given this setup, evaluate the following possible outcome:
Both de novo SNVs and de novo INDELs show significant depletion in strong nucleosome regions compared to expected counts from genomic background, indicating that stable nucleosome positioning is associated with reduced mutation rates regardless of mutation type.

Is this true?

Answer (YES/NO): NO